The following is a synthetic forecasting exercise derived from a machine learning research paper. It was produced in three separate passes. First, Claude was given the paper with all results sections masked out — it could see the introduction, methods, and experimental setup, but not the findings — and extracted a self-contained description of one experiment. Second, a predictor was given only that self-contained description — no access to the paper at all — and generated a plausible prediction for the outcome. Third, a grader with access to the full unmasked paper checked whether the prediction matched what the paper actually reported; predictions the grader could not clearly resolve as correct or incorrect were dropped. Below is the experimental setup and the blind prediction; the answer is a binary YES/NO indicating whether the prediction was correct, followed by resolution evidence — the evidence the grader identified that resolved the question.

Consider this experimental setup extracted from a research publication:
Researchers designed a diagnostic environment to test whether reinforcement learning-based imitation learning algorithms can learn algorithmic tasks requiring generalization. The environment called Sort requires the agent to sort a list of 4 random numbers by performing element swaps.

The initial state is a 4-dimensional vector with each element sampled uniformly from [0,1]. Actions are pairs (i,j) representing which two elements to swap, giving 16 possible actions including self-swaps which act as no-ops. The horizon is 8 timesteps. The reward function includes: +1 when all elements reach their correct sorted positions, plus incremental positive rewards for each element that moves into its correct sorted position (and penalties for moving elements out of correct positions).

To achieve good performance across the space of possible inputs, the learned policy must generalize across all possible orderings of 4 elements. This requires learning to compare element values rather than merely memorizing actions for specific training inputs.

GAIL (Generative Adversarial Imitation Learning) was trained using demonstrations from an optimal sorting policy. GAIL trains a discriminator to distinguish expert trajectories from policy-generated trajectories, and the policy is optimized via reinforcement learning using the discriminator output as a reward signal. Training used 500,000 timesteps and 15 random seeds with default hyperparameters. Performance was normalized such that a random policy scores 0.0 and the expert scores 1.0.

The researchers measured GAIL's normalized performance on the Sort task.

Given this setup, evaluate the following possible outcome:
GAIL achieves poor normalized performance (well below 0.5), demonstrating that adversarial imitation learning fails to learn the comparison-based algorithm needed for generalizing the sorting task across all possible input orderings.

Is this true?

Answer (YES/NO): NO